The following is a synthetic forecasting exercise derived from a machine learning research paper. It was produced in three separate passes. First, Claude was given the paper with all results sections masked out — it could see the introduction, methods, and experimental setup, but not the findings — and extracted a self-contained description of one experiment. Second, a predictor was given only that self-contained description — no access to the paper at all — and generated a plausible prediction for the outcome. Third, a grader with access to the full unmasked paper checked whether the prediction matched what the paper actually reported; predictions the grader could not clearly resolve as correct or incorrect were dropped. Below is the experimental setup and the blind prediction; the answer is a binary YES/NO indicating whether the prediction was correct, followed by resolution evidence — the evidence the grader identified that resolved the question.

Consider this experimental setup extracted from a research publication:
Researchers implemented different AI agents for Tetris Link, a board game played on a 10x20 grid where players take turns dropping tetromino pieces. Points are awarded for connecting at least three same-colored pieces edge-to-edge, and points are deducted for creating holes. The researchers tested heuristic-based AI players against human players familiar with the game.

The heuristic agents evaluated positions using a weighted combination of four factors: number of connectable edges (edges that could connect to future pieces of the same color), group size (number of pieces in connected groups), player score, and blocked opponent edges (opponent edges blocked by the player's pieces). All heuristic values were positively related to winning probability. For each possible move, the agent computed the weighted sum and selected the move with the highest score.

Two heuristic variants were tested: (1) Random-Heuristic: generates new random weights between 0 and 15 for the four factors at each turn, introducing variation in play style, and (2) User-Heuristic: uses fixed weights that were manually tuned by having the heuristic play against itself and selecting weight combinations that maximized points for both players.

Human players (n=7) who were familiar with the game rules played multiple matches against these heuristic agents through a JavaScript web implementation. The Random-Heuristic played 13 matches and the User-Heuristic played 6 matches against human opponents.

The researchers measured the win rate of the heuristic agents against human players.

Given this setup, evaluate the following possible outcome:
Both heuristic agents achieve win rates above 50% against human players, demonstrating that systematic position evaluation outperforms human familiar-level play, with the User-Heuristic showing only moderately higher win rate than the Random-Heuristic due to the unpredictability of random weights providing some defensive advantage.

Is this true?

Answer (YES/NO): NO